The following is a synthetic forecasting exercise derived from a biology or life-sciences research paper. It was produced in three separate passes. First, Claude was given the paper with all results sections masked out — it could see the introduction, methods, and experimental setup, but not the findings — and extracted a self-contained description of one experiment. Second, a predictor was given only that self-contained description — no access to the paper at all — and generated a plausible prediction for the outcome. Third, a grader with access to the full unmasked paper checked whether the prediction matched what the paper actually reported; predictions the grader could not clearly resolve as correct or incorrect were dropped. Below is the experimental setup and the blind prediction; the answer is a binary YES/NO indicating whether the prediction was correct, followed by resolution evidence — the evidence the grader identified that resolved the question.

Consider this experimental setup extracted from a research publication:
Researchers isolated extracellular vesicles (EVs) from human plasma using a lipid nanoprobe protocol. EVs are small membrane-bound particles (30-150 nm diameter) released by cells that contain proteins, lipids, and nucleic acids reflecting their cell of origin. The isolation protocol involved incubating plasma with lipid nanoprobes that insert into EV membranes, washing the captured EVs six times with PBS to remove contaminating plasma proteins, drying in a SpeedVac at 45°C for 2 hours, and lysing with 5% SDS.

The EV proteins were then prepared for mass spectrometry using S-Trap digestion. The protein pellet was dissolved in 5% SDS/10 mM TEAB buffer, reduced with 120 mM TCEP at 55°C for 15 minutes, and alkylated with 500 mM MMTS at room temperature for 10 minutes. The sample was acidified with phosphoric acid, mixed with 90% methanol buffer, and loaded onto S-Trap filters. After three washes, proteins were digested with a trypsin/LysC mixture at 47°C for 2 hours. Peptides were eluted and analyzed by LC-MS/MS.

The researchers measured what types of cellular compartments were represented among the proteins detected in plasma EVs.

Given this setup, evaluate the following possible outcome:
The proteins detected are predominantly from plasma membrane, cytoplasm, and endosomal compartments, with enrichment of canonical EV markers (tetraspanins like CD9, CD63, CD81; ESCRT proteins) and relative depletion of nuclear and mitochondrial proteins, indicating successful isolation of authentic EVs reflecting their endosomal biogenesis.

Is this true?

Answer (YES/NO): NO